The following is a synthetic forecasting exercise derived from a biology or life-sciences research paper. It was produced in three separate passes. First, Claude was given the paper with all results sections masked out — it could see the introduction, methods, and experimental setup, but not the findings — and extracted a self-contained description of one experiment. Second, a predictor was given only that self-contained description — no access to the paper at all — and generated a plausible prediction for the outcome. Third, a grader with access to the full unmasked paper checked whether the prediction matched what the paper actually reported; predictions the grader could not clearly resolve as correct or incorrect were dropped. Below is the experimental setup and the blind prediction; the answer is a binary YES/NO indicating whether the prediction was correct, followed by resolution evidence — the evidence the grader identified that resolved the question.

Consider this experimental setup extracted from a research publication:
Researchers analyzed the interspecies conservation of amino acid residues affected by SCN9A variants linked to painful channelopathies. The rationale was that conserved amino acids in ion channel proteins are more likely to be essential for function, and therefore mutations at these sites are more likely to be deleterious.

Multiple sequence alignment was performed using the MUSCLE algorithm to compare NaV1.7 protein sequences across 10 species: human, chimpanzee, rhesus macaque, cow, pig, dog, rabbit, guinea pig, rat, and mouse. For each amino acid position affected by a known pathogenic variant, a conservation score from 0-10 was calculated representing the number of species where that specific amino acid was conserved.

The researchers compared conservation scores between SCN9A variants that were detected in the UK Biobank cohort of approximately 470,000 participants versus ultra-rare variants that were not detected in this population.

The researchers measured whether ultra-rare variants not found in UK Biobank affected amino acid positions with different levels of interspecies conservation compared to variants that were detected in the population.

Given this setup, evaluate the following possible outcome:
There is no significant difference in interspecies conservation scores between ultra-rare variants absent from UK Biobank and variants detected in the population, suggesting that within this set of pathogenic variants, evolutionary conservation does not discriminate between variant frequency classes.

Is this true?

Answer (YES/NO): NO